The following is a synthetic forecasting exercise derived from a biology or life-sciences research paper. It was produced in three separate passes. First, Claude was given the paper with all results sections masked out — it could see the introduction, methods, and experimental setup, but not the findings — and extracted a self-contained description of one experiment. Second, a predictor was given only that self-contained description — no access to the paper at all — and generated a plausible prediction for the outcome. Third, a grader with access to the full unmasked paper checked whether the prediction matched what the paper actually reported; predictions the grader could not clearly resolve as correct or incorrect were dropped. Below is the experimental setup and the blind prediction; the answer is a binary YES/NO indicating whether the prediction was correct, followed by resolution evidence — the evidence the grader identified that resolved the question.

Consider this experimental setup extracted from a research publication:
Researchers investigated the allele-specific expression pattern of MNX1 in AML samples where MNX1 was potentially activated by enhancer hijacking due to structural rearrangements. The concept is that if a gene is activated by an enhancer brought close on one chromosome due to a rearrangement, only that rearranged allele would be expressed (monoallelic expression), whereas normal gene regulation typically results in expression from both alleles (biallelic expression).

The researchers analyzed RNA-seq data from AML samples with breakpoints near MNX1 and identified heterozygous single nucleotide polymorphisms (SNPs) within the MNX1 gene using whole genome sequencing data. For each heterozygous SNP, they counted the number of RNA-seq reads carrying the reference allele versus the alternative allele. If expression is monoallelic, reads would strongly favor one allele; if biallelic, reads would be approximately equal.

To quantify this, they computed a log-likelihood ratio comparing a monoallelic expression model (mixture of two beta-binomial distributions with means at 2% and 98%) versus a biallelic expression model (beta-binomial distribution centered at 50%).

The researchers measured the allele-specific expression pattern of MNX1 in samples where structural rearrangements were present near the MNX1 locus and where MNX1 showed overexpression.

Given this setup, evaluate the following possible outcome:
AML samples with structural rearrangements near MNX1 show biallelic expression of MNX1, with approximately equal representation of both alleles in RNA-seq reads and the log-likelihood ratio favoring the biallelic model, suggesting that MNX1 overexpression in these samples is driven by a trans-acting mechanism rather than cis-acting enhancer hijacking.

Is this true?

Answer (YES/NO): NO